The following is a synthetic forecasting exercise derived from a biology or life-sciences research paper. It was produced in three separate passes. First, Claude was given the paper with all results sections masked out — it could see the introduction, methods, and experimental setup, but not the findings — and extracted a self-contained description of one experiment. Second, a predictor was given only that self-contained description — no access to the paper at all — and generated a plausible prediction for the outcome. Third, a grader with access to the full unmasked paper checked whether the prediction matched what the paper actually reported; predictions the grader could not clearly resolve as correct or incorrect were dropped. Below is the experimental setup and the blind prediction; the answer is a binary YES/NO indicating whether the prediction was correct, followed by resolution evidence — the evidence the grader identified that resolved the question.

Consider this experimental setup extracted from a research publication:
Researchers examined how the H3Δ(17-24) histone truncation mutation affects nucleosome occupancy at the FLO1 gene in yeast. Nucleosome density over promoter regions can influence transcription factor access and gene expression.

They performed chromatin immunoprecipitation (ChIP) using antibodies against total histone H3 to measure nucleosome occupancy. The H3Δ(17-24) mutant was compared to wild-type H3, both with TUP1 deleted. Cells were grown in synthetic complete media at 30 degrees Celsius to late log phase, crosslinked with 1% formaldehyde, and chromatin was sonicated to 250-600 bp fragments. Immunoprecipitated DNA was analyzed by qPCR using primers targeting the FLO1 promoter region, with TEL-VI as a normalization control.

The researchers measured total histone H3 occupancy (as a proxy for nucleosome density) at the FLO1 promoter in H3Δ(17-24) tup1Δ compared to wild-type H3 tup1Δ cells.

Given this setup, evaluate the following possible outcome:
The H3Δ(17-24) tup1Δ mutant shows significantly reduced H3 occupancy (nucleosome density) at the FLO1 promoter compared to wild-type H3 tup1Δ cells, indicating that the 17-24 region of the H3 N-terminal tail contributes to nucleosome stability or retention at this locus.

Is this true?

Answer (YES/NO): YES